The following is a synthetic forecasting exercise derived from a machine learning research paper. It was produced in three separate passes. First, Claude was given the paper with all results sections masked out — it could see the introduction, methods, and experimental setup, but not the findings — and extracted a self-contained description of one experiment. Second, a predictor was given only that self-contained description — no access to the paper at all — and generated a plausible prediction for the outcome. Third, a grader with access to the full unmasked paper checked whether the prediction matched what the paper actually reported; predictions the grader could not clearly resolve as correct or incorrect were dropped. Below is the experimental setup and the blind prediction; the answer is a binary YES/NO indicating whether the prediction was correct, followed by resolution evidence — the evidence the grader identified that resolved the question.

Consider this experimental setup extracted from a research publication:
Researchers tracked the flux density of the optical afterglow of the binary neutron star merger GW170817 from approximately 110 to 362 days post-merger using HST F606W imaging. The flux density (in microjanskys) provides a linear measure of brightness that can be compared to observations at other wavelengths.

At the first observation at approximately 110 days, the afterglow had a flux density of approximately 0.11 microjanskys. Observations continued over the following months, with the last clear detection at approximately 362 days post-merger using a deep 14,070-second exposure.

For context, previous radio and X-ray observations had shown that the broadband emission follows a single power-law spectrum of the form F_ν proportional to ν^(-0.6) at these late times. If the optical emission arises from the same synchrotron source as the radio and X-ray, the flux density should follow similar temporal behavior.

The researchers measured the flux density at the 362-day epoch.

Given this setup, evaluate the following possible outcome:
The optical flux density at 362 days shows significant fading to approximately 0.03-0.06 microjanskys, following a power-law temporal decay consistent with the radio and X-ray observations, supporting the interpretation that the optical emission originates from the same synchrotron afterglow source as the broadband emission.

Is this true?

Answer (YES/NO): YES